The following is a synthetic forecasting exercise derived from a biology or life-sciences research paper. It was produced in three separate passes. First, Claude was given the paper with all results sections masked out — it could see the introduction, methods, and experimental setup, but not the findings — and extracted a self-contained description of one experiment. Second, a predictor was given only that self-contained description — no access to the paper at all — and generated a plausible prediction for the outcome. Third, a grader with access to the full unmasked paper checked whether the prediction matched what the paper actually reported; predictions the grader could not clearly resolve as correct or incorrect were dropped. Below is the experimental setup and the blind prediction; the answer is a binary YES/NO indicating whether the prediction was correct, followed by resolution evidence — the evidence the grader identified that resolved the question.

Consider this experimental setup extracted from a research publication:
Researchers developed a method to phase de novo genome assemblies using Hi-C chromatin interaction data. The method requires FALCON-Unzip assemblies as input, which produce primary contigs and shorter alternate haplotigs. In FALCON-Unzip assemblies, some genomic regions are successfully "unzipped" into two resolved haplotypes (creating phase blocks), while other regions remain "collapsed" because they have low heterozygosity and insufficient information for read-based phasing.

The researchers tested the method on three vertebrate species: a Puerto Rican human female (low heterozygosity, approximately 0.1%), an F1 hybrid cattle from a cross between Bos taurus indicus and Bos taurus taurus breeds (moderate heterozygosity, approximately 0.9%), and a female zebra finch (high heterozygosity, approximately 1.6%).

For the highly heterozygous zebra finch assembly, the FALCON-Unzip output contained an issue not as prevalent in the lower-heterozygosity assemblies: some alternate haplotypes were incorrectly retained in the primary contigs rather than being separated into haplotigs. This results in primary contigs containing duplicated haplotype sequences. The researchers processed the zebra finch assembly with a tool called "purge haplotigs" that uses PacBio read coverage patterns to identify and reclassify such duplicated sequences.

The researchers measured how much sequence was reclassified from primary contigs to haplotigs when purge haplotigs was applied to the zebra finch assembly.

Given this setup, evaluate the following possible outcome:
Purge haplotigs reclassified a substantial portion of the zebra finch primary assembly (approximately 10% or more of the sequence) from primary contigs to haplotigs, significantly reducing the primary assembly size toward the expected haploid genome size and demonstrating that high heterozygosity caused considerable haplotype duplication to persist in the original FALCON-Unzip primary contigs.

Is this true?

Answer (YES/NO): NO